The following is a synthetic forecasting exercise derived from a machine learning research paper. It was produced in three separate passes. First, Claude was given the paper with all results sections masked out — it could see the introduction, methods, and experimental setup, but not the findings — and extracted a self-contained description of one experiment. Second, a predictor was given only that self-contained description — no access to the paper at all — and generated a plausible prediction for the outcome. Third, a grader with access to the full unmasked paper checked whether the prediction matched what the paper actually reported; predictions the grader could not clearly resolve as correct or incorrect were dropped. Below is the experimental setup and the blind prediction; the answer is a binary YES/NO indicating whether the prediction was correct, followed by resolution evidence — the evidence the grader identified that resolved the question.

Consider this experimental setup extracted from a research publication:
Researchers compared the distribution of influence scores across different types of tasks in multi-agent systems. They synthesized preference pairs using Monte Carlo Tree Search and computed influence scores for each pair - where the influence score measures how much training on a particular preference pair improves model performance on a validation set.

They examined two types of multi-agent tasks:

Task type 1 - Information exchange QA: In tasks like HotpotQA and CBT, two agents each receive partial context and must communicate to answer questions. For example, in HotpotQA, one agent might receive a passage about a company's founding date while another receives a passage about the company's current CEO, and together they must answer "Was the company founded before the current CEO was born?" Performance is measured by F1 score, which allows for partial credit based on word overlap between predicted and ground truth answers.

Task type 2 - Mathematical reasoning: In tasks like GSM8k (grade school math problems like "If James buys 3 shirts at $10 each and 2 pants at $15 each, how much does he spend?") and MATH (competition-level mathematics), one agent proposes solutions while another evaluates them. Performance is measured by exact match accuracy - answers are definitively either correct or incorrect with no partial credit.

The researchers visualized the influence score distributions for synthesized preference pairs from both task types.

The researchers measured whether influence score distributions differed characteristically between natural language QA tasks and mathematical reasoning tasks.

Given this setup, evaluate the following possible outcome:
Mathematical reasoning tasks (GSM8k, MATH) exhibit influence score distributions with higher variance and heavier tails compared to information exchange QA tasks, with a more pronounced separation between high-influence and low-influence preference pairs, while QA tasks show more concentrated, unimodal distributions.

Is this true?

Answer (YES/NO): NO